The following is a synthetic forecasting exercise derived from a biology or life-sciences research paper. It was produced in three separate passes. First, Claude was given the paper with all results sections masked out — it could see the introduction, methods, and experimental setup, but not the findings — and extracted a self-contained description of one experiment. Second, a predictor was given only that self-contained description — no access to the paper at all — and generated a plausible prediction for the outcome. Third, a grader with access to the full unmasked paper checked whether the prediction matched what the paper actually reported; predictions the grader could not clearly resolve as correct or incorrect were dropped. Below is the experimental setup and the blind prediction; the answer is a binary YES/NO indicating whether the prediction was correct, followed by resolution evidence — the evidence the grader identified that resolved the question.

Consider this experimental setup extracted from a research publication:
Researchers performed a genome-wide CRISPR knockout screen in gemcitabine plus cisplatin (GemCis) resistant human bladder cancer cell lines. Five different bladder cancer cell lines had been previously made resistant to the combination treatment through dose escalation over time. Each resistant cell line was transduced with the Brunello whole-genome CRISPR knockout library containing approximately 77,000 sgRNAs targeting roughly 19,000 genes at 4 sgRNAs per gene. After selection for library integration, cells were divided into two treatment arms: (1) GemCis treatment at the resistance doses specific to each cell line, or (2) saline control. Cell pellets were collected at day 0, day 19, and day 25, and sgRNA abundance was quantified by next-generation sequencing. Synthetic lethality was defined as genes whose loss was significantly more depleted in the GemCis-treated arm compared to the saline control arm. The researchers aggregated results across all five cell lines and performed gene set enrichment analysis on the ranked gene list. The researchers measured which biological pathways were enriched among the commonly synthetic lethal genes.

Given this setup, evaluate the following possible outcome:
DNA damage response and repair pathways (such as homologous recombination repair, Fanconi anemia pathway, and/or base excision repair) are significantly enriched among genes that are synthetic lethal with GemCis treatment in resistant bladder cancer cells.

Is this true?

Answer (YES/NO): YES